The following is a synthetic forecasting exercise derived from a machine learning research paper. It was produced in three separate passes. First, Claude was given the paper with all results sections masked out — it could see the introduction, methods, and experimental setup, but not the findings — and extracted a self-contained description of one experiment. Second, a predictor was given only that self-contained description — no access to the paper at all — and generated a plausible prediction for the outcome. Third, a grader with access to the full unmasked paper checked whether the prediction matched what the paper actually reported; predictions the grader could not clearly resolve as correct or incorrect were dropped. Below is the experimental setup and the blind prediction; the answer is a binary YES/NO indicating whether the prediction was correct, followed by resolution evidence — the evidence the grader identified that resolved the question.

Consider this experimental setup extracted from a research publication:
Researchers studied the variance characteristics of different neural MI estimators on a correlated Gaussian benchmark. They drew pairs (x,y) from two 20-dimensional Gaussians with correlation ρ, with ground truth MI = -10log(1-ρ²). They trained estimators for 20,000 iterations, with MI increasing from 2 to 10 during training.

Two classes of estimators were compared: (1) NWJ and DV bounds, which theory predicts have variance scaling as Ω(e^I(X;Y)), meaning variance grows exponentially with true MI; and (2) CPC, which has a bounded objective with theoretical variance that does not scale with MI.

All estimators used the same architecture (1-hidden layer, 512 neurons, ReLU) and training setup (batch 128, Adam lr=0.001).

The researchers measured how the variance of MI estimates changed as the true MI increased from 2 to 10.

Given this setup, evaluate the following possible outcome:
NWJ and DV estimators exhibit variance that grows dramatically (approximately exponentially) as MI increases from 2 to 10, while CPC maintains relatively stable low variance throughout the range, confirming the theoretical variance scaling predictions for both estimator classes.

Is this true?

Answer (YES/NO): YES